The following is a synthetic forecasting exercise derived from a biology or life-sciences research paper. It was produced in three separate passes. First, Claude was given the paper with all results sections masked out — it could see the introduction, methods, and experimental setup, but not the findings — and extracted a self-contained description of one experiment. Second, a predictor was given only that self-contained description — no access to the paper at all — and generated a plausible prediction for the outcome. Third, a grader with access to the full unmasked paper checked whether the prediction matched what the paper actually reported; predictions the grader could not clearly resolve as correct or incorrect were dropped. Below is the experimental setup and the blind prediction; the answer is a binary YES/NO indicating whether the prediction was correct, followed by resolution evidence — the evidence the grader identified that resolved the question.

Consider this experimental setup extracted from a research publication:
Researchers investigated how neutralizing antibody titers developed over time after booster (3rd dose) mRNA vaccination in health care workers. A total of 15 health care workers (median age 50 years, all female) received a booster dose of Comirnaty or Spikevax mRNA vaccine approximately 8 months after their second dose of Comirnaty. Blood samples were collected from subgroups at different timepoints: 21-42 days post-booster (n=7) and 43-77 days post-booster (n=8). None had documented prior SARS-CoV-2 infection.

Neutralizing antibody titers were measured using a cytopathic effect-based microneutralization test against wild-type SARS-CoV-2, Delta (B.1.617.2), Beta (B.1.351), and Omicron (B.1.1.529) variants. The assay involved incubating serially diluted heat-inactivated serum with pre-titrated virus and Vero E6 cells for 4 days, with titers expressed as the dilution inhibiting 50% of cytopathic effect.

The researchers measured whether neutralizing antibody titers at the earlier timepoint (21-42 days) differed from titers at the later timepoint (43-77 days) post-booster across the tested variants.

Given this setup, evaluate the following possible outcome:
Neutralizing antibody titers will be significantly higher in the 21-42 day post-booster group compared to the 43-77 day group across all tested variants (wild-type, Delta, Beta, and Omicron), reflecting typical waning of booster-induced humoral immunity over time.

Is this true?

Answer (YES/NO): NO